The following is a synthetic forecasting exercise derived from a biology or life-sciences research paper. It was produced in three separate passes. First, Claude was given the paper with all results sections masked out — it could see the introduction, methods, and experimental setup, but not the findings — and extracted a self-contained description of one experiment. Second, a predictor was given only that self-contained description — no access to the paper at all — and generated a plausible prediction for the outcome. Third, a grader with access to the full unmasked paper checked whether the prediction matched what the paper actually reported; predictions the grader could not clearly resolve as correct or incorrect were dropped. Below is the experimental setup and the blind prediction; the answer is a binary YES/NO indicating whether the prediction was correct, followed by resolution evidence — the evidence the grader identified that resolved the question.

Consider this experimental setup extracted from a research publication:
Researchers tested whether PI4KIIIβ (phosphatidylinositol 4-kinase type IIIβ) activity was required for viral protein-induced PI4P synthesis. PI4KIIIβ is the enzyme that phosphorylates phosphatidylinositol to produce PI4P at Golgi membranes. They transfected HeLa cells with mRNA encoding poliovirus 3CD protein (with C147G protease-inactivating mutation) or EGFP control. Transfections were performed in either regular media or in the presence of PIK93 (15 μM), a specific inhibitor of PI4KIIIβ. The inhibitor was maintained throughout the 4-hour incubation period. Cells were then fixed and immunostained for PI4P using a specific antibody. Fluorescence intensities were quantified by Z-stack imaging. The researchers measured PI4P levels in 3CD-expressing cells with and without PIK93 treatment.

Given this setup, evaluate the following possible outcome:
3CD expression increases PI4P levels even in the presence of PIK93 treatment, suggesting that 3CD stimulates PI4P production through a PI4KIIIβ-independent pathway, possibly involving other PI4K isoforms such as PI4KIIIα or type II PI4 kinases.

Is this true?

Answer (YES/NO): NO